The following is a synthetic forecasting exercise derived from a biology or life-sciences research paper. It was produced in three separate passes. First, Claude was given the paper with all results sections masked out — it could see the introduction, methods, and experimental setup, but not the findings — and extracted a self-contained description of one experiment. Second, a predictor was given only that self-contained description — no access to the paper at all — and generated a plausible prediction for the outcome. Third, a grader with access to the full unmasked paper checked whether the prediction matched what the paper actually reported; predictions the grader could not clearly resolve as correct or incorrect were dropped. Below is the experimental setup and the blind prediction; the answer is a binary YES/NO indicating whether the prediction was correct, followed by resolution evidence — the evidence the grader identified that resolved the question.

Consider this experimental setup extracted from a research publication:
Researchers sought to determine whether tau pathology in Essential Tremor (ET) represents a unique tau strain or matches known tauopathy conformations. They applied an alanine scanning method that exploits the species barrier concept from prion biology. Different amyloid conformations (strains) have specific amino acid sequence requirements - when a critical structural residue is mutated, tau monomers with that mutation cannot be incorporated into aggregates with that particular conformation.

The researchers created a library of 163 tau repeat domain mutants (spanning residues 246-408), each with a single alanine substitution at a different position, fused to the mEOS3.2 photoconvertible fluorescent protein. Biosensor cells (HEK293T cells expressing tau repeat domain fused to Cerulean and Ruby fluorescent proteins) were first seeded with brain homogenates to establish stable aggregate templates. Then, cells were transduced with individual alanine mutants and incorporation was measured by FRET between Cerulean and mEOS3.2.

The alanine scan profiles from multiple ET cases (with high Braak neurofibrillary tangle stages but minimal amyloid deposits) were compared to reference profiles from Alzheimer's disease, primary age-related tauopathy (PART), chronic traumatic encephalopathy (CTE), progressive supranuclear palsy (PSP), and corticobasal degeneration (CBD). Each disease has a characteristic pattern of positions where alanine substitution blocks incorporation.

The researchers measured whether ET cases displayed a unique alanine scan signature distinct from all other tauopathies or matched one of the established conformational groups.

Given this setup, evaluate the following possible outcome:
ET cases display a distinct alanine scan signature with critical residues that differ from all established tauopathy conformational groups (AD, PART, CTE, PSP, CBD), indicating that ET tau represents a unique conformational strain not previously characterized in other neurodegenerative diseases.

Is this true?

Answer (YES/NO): NO